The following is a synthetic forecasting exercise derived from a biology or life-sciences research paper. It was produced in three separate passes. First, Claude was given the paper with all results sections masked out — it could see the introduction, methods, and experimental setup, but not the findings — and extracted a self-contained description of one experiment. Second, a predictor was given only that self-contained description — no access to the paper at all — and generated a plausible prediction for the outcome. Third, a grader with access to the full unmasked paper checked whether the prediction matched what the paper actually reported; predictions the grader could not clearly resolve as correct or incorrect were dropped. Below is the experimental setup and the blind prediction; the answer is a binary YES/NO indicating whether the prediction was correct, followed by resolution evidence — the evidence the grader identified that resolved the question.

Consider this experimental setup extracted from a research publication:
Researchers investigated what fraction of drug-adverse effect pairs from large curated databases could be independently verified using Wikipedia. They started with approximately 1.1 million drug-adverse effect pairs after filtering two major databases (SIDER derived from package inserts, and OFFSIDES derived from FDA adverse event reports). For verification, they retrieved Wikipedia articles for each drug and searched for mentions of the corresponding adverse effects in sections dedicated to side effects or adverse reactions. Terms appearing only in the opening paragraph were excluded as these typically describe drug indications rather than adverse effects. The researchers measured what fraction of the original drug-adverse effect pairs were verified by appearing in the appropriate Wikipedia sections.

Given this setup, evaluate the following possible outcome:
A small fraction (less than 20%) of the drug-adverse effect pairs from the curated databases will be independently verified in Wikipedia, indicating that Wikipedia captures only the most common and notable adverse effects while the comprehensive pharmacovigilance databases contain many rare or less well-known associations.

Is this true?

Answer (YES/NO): YES